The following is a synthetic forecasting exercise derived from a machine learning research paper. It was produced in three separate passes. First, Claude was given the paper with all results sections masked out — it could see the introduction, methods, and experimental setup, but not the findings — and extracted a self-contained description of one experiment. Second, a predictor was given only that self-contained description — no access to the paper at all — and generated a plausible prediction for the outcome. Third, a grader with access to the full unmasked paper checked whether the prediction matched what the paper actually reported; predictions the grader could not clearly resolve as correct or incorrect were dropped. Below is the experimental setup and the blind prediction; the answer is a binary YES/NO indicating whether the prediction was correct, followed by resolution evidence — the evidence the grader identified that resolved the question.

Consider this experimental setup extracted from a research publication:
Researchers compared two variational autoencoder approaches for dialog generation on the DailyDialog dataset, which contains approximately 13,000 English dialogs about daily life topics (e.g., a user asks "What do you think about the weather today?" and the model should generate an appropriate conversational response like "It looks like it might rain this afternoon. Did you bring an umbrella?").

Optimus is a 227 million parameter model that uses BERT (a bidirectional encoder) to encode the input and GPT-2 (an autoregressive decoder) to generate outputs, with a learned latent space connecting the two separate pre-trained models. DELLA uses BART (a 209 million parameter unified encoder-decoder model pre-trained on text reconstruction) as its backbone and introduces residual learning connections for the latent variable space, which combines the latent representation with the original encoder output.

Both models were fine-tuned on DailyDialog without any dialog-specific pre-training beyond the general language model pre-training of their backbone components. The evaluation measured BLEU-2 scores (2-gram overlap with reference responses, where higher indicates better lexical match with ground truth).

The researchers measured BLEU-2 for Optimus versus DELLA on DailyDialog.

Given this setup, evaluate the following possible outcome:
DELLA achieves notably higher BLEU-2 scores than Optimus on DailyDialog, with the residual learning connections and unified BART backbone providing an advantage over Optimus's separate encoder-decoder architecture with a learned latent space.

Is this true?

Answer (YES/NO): NO